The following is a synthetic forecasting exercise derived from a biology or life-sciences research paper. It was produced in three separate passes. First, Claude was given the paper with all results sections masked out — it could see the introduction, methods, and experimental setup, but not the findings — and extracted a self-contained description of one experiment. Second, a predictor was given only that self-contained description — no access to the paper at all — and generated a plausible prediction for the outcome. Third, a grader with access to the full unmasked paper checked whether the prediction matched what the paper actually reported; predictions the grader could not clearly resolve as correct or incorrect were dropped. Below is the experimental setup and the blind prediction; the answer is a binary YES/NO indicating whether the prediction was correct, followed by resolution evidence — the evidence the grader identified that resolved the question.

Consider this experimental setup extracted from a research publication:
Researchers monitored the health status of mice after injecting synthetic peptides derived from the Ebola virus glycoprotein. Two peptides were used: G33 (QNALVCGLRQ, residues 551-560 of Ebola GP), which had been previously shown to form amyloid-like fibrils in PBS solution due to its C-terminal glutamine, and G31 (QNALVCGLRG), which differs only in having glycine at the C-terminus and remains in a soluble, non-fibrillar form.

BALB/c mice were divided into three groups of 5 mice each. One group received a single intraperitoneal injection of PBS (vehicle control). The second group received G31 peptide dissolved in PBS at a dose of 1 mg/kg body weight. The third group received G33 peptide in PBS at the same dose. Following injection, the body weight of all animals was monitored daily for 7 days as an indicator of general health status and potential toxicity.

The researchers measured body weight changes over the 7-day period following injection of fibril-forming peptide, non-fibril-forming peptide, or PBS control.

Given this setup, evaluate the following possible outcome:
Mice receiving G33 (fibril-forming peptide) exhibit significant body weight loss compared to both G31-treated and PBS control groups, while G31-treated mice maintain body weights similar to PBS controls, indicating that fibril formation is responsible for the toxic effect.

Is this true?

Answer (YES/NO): NO